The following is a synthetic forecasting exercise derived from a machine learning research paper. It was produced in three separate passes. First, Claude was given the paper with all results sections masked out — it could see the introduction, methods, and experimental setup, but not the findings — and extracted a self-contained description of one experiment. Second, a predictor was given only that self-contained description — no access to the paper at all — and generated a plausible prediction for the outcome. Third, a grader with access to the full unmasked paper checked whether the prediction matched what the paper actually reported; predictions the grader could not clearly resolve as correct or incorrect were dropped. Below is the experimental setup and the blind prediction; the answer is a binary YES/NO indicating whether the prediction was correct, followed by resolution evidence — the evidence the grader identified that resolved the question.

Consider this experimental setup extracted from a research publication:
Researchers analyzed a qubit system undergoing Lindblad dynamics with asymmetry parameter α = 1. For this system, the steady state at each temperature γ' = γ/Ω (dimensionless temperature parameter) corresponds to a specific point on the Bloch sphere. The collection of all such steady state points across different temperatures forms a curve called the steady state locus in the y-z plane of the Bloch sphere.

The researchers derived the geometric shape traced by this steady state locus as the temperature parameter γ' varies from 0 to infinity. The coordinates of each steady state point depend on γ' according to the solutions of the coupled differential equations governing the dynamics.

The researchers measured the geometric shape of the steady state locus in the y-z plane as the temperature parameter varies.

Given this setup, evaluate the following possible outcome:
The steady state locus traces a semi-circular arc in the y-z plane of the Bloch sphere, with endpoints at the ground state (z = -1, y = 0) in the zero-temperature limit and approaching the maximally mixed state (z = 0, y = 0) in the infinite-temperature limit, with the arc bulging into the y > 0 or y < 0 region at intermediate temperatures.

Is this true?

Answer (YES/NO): NO